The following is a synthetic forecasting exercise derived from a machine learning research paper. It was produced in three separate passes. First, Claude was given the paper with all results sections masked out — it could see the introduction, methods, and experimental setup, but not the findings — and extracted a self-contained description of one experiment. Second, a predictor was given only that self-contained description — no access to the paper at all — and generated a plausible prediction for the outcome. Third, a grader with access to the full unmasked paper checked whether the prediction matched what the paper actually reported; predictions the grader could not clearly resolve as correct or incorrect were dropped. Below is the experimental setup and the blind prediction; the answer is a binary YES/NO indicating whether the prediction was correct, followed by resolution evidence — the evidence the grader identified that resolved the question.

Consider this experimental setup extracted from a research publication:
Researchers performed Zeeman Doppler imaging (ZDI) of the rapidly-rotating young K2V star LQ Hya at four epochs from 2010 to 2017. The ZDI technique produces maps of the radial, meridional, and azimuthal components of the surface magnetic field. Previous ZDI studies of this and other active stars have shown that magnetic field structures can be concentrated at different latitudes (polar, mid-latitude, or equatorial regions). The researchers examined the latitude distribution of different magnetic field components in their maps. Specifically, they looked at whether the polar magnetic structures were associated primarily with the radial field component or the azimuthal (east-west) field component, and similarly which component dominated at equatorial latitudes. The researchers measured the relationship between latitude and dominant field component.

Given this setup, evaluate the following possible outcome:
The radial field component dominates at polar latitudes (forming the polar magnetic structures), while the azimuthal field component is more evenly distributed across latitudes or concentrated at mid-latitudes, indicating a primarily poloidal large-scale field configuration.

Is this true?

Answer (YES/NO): NO